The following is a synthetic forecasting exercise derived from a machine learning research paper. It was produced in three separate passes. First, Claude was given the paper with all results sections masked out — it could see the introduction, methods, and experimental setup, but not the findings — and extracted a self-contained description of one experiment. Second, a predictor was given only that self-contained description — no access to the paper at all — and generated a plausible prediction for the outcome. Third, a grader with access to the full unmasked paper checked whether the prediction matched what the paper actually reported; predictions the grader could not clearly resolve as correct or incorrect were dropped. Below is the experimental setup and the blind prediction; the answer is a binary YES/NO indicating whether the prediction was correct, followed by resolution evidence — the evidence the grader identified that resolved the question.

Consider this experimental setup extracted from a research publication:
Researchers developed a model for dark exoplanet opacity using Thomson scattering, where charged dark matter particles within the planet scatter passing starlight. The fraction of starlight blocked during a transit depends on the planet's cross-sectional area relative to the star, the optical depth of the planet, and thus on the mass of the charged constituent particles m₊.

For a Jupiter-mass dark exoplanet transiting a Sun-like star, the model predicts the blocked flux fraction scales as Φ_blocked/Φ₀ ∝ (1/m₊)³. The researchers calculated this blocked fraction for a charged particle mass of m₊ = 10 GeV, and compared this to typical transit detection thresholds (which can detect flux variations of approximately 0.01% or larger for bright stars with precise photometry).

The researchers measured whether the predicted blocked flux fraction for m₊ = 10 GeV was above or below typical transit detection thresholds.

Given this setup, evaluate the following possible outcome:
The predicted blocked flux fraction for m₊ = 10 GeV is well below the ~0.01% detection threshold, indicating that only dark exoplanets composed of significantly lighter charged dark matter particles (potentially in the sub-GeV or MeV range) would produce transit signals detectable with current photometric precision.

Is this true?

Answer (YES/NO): NO